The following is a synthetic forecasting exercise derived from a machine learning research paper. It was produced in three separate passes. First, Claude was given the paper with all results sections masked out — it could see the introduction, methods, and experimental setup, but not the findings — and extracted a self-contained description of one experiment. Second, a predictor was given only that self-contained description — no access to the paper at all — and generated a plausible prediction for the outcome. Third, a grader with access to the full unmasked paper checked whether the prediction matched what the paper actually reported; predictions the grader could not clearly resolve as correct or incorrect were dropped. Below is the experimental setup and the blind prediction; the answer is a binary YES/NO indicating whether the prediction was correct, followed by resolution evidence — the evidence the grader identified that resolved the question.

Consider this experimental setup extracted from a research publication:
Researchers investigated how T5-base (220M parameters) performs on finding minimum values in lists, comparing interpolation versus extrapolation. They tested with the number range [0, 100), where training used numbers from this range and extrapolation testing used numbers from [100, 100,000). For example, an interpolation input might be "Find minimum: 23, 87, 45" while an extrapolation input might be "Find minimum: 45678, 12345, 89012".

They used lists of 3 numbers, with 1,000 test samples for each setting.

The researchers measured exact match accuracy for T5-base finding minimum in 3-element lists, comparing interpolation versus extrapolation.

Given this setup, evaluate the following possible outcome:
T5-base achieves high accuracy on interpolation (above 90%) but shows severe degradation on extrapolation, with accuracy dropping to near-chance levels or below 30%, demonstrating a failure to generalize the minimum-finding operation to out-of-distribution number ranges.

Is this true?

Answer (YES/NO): YES